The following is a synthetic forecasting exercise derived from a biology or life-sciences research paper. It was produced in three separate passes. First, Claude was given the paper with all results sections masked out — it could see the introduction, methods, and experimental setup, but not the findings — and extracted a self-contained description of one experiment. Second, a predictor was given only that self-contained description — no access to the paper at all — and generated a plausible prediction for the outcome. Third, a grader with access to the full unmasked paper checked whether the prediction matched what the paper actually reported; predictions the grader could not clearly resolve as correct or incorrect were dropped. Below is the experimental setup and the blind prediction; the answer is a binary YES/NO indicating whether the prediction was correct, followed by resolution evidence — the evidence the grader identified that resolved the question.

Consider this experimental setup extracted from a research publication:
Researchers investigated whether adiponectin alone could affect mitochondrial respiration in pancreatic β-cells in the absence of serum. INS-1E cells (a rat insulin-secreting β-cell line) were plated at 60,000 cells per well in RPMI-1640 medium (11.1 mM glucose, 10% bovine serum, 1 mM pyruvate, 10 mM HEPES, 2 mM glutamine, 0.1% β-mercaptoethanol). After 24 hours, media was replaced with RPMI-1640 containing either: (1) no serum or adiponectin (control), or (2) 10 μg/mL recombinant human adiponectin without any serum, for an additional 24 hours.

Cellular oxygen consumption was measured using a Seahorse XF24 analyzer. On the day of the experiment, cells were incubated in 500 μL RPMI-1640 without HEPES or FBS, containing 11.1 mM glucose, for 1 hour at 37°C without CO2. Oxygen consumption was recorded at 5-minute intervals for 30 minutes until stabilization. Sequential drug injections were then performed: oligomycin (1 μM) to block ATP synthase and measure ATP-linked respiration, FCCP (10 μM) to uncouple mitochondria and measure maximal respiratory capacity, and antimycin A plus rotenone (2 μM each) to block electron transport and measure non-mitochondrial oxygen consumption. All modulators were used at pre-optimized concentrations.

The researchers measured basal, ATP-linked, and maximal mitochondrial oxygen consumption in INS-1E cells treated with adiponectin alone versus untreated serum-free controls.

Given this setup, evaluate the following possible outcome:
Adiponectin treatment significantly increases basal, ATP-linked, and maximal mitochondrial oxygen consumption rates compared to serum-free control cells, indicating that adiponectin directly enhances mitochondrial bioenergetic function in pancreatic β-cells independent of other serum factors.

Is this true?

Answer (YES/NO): YES